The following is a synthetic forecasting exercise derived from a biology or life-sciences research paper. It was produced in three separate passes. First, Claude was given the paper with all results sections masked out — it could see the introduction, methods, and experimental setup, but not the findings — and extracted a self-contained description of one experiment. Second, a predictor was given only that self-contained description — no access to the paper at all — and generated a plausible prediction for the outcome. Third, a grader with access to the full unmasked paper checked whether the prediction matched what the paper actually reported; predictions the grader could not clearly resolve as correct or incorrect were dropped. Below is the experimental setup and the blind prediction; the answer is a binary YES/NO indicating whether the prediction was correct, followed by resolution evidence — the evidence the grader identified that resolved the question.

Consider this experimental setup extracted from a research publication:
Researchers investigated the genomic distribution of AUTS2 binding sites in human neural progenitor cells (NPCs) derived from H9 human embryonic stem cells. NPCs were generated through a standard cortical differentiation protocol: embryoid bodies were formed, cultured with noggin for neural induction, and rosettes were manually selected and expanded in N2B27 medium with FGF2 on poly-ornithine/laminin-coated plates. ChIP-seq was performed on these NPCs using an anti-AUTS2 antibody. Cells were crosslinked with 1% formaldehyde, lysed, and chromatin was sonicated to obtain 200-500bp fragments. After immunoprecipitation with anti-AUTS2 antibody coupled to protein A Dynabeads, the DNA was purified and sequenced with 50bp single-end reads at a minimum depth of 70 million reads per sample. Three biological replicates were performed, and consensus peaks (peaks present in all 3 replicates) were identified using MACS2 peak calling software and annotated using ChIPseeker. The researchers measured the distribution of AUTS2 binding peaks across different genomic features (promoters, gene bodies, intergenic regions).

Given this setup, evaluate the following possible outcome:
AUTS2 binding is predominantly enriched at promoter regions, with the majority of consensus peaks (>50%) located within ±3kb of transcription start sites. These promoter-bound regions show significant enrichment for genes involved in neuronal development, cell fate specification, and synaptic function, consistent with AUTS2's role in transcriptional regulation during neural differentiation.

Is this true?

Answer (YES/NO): NO